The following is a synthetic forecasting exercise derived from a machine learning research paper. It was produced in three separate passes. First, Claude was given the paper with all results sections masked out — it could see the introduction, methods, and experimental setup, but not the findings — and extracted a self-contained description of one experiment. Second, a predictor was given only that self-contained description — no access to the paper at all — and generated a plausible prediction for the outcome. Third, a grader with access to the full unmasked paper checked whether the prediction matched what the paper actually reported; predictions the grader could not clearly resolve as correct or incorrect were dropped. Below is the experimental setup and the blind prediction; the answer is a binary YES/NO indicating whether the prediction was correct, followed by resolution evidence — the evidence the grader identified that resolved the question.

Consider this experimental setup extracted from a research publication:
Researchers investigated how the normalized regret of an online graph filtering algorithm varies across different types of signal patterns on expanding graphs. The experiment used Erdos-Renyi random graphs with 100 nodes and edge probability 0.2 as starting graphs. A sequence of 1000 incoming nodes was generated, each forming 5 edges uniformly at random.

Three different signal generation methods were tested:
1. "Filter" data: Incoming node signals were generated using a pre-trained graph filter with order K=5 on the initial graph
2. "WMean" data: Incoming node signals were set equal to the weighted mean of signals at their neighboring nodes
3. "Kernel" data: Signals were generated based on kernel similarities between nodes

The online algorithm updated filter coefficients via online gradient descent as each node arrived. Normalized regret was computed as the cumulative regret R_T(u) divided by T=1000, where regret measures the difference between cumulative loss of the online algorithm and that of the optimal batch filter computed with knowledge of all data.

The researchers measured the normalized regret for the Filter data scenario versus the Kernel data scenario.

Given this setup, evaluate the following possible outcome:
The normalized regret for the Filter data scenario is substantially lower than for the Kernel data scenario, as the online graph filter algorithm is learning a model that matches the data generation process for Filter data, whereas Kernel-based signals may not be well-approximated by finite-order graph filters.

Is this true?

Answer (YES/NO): YES